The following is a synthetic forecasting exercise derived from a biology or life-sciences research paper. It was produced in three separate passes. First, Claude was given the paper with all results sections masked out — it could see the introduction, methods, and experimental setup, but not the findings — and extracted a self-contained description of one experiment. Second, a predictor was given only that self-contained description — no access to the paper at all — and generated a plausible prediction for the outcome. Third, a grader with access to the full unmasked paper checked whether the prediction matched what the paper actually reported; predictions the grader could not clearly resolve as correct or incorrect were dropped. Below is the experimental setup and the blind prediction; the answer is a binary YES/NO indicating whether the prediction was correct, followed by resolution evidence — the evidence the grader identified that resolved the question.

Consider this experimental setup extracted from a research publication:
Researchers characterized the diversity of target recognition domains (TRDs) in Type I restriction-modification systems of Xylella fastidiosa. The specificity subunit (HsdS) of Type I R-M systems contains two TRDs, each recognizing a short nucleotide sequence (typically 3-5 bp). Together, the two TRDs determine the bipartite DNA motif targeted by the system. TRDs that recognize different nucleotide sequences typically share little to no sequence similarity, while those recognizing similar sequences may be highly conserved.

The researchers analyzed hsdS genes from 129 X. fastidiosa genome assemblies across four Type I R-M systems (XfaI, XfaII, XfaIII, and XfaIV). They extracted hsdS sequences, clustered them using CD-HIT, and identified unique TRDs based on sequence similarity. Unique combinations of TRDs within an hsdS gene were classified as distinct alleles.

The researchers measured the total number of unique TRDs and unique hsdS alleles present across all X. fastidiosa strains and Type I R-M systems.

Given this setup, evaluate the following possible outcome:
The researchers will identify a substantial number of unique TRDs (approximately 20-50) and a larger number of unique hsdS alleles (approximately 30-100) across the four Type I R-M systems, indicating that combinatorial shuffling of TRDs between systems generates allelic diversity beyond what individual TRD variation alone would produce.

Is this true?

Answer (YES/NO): YES